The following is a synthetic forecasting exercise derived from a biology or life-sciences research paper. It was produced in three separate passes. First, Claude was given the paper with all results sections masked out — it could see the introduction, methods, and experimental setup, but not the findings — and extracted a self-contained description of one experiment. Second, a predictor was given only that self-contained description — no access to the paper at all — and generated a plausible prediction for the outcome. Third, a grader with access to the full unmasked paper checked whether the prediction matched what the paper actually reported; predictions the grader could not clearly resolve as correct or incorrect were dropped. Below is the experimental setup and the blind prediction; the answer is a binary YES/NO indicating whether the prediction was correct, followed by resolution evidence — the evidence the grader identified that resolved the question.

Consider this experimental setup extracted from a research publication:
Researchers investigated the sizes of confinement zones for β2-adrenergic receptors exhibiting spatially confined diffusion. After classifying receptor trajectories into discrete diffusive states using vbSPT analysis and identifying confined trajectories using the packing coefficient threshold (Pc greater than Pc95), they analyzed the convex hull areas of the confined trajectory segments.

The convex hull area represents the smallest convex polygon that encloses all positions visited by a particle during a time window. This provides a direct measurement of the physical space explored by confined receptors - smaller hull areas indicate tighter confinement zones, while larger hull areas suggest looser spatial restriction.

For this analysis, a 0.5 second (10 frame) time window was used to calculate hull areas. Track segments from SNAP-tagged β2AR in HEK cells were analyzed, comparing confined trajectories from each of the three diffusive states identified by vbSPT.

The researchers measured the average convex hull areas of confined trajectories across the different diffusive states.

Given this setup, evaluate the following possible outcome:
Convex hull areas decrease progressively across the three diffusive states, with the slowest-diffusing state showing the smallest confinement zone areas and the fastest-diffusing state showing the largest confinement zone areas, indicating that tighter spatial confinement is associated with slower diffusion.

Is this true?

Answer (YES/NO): YES